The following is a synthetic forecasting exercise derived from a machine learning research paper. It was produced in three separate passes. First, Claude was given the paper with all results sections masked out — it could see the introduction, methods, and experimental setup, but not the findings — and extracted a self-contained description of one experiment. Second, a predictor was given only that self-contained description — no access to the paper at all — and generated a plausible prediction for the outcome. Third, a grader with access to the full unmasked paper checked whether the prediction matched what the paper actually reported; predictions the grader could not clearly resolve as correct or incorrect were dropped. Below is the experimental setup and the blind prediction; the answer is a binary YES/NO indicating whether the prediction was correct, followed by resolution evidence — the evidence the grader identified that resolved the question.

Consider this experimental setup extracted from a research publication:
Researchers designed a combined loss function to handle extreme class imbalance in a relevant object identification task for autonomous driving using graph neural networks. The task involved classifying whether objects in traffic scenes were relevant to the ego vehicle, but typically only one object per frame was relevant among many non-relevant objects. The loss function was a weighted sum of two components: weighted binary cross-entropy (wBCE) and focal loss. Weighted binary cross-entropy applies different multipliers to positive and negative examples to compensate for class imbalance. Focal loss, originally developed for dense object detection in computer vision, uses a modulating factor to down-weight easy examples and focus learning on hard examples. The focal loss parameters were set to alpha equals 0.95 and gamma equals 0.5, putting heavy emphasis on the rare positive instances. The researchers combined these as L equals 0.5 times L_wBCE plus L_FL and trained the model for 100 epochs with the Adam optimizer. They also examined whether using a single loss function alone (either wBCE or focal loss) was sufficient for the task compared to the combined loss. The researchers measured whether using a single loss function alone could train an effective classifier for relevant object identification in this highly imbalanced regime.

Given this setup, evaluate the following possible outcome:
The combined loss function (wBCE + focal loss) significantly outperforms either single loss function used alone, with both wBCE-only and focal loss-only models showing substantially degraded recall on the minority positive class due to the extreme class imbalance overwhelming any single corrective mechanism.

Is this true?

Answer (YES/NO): NO